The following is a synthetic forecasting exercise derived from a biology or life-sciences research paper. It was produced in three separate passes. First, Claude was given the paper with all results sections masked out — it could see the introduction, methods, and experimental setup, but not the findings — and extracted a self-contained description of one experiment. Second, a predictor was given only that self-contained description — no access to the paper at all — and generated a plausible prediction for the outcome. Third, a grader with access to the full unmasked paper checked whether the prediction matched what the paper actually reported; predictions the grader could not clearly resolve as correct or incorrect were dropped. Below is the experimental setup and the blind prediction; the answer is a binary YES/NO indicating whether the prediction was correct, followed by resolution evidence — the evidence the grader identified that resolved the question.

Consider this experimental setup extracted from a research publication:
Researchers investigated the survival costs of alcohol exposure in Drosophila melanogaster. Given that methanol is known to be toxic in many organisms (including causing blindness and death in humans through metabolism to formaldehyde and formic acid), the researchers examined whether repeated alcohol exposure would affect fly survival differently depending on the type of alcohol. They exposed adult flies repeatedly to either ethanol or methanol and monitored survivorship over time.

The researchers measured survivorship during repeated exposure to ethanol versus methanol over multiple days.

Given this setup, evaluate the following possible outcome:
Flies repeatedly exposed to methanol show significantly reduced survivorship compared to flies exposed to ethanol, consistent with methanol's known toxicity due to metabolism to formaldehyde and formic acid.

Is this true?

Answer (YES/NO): YES